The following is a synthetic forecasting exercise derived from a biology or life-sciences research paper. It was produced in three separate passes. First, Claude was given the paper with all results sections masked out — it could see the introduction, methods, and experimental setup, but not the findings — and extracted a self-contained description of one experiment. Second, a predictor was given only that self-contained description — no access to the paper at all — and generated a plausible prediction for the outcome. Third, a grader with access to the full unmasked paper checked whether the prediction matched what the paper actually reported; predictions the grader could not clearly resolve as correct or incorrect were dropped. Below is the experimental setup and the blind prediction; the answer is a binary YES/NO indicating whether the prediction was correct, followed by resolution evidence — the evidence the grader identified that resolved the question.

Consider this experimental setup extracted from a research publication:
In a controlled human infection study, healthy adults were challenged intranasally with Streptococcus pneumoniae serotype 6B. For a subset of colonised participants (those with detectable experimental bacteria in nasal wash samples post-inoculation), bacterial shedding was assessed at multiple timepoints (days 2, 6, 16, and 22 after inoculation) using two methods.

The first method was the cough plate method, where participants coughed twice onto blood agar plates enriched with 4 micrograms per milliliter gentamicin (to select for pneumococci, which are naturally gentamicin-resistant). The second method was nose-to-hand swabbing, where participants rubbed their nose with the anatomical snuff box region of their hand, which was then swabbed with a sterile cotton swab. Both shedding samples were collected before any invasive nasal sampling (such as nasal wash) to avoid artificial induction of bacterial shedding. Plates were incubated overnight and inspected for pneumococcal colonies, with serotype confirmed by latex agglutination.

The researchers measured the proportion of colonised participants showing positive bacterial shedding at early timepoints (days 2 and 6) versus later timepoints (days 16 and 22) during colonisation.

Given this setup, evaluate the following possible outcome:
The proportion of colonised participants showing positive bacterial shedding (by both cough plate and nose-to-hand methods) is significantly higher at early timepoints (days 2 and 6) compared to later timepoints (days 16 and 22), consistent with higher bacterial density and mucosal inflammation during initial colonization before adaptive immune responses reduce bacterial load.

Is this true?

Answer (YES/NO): NO